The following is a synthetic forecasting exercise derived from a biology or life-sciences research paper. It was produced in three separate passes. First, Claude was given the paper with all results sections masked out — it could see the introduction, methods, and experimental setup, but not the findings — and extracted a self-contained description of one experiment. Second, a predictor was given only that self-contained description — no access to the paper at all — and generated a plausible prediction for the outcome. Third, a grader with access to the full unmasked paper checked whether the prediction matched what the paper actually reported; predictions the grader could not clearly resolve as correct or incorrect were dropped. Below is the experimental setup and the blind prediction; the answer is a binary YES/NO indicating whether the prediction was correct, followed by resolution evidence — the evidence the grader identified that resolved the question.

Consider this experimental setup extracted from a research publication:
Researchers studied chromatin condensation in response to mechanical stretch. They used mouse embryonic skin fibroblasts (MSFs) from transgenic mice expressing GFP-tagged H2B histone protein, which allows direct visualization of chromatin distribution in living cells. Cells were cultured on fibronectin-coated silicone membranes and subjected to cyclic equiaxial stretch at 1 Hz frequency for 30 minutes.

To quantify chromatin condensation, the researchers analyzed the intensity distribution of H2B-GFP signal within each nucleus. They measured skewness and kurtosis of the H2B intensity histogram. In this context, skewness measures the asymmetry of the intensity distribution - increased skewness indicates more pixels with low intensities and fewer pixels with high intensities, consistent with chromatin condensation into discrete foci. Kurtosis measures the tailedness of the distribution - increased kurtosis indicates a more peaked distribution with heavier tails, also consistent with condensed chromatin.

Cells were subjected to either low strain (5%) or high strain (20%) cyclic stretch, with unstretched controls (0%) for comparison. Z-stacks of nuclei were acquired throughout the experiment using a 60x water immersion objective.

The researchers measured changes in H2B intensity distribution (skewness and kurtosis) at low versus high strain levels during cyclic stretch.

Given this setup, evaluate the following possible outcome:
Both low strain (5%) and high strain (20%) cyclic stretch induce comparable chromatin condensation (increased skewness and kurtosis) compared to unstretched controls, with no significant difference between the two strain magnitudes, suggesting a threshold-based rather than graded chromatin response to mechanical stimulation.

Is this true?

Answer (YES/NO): NO